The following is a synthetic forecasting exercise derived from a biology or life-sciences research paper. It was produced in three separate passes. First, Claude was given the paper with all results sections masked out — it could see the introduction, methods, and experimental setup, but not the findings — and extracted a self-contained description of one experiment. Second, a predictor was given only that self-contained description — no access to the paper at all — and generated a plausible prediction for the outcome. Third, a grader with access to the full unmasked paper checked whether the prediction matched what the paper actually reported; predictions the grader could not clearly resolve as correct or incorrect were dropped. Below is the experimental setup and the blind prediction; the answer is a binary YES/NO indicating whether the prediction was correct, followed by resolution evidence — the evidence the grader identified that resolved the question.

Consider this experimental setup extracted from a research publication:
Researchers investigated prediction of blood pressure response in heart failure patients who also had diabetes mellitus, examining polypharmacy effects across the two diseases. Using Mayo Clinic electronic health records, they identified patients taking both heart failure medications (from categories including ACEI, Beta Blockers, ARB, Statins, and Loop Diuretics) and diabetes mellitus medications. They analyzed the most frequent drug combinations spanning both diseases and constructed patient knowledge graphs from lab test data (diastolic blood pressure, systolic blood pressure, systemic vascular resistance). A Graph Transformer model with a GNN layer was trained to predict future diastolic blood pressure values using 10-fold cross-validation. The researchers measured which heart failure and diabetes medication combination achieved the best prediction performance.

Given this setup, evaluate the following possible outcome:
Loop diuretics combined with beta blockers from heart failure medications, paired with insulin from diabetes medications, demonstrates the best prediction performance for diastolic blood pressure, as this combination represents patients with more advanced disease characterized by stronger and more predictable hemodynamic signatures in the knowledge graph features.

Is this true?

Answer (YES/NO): NO